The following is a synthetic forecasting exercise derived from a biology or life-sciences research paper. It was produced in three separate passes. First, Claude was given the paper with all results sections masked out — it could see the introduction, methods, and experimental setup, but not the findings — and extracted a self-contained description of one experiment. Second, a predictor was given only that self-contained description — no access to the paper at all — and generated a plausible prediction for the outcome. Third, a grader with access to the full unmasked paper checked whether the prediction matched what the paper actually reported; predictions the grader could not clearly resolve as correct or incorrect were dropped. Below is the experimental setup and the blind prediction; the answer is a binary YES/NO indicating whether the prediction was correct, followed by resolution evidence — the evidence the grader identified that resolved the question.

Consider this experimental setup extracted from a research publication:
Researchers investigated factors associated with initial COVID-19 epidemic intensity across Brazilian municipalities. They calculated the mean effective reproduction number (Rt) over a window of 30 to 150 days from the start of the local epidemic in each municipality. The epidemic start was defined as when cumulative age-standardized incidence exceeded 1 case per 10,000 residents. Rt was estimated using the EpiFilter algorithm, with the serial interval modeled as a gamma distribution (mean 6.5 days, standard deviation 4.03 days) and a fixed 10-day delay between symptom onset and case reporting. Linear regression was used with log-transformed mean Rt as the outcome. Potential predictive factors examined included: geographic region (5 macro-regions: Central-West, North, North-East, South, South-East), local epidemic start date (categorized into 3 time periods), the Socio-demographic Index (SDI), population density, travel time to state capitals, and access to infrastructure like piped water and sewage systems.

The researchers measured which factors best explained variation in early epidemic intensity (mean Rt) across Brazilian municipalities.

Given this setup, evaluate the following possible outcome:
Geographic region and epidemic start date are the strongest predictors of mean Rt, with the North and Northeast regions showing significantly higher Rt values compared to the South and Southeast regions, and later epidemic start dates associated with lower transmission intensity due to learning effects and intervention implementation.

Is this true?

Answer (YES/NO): NO